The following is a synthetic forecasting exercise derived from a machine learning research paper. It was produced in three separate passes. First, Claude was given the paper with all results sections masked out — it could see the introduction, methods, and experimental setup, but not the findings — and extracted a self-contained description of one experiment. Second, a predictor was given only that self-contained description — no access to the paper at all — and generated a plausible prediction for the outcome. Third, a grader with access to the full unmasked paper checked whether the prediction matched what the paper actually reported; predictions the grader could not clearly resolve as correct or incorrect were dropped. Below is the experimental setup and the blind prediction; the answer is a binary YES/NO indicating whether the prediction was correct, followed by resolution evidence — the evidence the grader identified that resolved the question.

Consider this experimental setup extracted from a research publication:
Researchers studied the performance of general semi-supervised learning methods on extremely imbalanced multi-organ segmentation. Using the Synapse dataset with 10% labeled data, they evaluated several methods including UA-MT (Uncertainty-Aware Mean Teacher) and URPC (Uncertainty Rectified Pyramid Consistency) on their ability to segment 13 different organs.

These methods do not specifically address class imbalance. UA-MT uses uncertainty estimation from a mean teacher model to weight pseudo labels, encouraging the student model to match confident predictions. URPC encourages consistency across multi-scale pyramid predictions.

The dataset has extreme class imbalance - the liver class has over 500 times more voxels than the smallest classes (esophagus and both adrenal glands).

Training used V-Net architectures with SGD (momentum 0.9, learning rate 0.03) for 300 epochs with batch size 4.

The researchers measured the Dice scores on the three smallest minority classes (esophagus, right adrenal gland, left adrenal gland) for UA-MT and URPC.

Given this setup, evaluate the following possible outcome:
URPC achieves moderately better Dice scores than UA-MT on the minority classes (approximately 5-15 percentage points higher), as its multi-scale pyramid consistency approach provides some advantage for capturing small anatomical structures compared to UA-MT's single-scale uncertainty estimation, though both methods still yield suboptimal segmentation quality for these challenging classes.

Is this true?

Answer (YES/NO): NO